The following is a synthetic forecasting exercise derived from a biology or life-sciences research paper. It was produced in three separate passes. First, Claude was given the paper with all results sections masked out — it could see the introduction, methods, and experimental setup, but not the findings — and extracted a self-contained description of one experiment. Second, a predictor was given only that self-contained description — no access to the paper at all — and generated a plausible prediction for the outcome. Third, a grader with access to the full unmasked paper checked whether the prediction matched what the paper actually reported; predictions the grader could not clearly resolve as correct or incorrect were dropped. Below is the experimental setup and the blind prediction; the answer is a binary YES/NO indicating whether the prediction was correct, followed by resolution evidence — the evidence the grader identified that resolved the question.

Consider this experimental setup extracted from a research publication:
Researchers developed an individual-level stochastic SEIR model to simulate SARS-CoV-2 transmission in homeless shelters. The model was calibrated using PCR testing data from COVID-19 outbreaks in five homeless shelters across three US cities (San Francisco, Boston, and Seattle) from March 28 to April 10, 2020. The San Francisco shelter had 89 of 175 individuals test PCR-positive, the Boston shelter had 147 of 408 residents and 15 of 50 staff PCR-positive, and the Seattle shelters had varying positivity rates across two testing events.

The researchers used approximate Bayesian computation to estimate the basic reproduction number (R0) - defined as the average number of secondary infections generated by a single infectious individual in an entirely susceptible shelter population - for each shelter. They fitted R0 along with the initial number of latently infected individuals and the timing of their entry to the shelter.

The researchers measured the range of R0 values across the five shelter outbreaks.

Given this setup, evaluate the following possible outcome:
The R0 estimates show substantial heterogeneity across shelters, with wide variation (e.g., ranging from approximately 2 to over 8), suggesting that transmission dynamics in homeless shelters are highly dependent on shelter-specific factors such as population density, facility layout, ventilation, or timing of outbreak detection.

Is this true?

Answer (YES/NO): NO